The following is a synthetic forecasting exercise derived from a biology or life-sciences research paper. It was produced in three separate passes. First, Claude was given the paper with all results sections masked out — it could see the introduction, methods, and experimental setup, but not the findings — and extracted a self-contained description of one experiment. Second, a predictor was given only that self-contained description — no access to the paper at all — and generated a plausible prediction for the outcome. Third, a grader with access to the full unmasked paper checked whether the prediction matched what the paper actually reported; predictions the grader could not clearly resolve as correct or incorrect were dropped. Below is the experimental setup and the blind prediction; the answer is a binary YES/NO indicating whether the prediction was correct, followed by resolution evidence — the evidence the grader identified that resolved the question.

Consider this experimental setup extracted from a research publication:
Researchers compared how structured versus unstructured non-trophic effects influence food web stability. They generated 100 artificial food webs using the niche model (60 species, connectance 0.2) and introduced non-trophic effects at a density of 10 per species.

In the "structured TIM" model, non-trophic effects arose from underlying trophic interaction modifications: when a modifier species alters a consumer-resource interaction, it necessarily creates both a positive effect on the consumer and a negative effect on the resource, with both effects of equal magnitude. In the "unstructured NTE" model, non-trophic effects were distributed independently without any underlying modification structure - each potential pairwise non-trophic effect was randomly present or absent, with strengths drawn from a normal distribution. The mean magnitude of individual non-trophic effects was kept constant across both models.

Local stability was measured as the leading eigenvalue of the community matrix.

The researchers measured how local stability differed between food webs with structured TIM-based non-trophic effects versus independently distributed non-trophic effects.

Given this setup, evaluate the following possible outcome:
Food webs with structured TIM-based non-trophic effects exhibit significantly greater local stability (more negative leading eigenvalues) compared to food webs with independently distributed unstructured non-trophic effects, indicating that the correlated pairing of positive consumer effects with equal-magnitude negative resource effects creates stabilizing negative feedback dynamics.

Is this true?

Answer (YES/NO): NO